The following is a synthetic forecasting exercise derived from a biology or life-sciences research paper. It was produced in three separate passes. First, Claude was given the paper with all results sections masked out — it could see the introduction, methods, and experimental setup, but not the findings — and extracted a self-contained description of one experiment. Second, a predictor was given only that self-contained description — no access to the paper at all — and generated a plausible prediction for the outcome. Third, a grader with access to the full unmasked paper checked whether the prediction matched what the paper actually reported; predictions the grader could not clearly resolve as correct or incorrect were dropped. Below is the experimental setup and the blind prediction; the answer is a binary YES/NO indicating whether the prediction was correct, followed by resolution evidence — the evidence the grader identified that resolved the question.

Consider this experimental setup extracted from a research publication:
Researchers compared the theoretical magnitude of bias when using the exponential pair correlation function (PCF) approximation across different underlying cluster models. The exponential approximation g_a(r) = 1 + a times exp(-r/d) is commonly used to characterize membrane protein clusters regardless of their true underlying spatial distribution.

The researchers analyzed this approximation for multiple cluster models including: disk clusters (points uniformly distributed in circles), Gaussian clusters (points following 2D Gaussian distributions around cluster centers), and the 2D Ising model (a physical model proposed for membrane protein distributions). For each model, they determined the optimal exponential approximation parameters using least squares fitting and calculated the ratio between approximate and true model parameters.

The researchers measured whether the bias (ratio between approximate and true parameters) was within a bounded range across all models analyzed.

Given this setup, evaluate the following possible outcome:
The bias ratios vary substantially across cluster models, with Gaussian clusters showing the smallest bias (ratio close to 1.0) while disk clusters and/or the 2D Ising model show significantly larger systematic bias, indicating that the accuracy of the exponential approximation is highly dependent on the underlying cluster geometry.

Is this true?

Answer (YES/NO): NO